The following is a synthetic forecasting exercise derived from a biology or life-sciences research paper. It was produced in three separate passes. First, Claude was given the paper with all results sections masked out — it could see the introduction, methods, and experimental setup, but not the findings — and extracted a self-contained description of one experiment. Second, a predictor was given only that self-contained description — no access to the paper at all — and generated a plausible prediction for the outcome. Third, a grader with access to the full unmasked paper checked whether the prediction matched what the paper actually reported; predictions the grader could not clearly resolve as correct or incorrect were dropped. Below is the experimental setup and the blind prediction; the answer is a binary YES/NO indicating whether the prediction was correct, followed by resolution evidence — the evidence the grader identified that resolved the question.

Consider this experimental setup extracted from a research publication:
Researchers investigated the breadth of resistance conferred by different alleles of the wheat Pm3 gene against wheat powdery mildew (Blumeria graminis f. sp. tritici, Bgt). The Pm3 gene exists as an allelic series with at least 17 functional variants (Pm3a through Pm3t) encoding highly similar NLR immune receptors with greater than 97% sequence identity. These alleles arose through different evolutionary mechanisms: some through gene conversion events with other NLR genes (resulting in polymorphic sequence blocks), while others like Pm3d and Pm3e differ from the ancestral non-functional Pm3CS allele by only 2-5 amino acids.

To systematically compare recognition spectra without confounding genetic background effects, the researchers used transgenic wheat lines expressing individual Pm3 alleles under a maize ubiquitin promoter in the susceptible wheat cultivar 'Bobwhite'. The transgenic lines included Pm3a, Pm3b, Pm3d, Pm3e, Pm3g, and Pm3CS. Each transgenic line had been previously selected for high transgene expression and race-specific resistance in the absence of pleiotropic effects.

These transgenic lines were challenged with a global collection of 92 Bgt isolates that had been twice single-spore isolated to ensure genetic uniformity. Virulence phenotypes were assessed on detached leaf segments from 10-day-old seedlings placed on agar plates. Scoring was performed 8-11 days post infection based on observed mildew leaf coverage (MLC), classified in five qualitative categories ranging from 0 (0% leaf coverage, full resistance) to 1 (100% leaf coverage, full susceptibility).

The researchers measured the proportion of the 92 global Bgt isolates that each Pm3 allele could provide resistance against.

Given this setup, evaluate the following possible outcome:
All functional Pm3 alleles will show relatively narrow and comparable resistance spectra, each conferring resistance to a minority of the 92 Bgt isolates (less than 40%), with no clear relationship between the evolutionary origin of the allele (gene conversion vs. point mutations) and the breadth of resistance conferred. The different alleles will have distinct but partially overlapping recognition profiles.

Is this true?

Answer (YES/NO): NO